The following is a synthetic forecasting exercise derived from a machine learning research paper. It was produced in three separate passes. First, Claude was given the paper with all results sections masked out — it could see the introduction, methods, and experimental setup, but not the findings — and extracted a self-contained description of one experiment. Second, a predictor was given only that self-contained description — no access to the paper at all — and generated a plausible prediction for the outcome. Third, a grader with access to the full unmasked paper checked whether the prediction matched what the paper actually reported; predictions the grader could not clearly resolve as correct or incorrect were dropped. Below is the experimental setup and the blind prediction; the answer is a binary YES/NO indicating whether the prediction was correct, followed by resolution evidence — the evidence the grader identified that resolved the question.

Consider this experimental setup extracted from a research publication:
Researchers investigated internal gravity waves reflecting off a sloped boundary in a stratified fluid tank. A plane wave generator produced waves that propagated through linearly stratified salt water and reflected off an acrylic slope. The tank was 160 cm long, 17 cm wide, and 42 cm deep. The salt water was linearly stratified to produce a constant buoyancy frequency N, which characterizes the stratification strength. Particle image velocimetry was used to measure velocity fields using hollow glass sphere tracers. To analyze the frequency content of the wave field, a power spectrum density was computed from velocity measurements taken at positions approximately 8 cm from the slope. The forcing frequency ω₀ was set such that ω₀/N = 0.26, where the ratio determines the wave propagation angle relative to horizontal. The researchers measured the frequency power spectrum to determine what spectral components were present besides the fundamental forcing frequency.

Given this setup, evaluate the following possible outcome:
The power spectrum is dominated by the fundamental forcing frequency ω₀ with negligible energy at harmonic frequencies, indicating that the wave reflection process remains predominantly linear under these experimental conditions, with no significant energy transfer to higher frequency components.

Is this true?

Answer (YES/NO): NO